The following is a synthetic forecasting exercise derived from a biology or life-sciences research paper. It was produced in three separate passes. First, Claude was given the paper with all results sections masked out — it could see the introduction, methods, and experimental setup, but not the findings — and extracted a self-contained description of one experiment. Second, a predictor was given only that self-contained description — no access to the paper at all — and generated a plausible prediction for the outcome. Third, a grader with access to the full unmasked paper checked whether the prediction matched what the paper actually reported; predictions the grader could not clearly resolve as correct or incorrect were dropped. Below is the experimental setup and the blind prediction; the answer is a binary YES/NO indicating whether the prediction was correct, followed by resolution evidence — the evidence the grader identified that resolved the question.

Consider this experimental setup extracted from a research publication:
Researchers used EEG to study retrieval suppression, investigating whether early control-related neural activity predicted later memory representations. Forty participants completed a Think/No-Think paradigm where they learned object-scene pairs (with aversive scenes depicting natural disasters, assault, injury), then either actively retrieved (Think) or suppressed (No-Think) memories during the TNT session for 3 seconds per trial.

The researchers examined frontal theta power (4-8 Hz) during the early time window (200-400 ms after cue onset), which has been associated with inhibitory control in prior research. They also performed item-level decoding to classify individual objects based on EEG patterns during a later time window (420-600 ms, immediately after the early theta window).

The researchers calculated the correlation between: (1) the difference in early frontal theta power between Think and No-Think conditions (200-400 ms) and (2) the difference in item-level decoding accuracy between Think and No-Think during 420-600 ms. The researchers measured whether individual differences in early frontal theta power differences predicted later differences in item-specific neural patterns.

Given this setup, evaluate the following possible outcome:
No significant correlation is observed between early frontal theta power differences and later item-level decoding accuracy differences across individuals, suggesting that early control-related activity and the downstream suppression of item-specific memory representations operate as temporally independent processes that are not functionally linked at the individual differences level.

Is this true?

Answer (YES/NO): NO